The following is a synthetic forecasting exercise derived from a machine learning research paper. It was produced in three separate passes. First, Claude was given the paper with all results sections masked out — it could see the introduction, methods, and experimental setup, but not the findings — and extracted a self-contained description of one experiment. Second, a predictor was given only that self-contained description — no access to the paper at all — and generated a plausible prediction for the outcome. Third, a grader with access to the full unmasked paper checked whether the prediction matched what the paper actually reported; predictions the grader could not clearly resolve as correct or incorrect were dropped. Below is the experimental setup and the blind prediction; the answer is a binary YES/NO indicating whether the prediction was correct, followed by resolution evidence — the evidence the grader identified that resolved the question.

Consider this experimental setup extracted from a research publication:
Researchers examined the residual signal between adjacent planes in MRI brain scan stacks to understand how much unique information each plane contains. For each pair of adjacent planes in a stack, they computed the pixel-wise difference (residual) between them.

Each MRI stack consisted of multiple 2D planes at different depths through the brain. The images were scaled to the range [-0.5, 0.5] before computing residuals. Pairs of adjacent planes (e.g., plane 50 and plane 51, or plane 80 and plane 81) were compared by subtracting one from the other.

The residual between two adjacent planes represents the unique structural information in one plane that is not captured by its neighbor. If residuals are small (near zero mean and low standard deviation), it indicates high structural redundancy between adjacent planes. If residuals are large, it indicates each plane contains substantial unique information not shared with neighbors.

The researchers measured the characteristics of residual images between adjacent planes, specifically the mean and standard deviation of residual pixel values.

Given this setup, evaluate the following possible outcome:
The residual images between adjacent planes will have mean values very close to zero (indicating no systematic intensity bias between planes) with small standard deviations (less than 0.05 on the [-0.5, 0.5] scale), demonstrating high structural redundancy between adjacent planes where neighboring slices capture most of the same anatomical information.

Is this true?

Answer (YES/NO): NO